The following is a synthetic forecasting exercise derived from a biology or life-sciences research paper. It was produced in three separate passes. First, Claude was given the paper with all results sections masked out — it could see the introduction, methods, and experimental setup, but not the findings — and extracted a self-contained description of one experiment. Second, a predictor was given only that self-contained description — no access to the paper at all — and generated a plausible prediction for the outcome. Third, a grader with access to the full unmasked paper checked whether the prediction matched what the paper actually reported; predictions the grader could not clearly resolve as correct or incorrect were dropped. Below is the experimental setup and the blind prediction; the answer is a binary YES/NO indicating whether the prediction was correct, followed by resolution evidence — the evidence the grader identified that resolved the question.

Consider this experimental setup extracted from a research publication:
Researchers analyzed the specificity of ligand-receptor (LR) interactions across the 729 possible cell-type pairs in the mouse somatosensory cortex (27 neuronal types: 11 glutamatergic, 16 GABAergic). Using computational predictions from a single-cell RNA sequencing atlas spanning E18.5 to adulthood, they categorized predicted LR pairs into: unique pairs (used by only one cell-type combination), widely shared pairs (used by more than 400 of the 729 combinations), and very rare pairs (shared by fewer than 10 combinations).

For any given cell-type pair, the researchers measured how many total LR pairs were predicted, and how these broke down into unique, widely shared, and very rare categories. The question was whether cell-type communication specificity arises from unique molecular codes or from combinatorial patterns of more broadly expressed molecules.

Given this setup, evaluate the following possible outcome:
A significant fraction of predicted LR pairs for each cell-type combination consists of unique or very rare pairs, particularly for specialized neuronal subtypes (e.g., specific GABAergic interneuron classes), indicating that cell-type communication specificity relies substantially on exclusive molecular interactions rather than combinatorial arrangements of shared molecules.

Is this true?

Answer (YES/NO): NO